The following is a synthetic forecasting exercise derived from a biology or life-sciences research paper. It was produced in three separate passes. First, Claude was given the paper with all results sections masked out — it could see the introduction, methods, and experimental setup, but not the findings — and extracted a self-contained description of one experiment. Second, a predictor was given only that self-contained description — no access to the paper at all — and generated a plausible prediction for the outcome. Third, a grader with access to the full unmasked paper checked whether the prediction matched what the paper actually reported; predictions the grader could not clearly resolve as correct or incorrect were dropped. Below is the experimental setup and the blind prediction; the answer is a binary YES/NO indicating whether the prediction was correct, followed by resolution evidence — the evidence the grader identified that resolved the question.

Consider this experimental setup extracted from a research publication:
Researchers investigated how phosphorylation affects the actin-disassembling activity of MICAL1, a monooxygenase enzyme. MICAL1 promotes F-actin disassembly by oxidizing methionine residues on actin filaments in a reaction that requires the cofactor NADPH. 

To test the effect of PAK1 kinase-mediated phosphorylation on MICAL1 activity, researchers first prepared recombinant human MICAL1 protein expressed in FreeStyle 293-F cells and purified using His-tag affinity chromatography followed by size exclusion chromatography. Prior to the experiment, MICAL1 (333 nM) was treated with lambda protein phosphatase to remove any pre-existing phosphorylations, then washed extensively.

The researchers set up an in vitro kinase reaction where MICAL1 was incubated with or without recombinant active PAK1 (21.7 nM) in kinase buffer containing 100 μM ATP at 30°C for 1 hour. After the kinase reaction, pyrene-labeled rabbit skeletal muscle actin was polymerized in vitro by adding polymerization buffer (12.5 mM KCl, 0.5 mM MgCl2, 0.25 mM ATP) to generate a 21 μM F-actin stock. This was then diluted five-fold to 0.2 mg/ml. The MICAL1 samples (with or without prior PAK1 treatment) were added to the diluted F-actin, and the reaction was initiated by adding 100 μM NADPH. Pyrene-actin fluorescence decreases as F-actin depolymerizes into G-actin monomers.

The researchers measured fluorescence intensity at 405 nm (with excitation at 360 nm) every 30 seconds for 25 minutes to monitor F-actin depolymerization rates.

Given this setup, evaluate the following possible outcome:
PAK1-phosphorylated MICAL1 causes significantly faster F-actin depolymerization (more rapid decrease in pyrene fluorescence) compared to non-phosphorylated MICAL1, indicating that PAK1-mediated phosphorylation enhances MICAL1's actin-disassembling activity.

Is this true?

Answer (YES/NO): YES